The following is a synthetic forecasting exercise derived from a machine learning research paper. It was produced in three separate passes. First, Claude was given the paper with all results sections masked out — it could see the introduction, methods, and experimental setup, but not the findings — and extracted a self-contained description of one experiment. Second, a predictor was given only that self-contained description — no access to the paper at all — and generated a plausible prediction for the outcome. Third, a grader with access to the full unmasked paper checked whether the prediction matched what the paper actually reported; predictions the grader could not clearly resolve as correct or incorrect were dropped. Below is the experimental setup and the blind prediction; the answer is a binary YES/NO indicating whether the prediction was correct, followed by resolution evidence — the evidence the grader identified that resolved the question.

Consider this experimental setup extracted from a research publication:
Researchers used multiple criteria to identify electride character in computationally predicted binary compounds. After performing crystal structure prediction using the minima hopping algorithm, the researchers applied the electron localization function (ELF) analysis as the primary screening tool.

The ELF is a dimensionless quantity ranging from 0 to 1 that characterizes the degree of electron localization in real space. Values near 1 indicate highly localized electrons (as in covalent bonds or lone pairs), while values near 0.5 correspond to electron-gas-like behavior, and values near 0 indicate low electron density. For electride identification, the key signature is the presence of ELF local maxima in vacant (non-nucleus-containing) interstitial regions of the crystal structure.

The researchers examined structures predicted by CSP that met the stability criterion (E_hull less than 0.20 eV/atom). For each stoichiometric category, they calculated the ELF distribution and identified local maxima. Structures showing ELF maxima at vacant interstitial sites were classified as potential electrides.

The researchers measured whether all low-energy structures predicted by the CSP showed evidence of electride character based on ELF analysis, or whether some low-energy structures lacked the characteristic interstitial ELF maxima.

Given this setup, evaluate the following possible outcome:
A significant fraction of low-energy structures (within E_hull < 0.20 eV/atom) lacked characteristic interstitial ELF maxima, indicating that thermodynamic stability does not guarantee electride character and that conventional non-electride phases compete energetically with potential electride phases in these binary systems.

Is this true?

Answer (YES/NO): YES